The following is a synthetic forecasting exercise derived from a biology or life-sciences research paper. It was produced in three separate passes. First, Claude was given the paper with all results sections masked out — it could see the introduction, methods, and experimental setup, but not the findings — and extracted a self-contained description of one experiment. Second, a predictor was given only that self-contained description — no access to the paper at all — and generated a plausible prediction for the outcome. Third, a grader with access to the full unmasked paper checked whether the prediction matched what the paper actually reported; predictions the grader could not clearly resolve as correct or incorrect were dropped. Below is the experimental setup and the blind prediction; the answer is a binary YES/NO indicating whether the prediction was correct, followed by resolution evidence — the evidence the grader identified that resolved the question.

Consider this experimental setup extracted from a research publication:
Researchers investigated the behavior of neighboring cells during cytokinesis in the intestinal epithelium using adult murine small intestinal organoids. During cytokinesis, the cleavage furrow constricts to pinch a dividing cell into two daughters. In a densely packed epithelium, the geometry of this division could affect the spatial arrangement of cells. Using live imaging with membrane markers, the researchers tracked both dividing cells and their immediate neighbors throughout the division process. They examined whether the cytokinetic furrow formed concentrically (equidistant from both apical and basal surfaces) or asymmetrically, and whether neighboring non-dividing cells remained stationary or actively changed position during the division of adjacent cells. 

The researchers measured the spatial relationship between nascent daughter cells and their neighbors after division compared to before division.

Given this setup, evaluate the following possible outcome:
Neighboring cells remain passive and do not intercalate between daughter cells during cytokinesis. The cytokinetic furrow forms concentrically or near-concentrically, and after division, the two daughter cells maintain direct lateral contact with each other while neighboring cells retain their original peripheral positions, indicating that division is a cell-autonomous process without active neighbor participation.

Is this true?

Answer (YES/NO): NO